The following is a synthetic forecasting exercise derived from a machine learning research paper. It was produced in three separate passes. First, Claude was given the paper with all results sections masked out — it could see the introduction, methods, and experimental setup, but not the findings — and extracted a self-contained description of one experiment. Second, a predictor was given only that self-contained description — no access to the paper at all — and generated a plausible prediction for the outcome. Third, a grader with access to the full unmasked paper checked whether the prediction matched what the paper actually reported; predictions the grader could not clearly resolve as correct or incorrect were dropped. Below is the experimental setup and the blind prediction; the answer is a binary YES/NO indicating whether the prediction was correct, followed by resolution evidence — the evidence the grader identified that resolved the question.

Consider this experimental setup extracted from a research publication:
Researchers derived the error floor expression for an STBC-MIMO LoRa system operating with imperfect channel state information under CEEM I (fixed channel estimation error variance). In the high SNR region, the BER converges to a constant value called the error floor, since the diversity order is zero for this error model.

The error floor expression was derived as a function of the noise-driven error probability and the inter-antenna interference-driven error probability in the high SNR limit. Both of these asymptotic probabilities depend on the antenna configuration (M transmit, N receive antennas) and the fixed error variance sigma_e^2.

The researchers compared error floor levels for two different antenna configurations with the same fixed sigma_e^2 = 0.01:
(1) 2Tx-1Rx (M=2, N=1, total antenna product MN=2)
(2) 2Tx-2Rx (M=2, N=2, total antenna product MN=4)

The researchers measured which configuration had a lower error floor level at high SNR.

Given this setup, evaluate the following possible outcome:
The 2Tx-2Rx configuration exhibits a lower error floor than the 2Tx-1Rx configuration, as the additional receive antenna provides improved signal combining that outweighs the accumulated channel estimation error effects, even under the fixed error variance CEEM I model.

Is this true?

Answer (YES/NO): YES